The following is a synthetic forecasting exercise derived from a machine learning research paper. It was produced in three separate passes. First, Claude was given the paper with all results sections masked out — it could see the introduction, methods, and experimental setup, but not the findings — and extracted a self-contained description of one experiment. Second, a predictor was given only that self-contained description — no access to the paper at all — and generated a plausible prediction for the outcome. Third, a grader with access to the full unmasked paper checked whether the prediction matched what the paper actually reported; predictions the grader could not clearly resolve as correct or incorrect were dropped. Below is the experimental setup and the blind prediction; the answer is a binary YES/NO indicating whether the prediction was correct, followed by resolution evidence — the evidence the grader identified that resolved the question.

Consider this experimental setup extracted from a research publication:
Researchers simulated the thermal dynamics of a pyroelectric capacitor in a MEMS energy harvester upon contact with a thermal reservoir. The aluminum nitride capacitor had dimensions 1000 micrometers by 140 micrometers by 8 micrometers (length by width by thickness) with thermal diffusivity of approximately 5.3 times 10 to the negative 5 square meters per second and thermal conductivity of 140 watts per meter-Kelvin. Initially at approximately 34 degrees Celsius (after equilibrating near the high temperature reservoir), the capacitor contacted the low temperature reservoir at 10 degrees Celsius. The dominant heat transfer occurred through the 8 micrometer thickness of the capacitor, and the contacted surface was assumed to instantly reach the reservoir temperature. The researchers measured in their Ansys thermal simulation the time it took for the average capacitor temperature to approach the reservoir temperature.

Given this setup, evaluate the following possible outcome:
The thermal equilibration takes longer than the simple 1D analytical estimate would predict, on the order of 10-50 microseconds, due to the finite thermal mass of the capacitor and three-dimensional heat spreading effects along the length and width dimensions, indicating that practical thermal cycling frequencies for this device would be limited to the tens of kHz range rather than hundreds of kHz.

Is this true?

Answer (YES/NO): NO